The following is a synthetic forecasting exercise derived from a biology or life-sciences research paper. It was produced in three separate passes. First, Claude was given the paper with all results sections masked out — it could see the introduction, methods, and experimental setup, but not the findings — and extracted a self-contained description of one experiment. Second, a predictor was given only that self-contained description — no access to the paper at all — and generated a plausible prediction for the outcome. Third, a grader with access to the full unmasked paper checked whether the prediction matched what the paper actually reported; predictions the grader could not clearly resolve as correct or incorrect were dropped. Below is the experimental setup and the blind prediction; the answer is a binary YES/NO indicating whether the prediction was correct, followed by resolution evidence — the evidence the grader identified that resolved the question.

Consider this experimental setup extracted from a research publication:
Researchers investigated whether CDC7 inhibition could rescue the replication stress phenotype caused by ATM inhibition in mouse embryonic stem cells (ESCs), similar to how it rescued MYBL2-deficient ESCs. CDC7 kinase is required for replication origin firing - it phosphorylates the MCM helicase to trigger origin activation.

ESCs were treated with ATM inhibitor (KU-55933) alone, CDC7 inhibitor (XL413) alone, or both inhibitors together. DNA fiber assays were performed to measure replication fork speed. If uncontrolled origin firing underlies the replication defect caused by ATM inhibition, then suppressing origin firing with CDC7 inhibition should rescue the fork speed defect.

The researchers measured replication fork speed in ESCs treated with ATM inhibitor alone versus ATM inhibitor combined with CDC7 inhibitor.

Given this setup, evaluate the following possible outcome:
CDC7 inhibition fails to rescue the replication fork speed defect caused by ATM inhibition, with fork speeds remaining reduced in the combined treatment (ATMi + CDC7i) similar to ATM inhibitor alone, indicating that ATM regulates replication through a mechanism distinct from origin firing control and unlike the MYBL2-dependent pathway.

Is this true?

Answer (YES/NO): NO